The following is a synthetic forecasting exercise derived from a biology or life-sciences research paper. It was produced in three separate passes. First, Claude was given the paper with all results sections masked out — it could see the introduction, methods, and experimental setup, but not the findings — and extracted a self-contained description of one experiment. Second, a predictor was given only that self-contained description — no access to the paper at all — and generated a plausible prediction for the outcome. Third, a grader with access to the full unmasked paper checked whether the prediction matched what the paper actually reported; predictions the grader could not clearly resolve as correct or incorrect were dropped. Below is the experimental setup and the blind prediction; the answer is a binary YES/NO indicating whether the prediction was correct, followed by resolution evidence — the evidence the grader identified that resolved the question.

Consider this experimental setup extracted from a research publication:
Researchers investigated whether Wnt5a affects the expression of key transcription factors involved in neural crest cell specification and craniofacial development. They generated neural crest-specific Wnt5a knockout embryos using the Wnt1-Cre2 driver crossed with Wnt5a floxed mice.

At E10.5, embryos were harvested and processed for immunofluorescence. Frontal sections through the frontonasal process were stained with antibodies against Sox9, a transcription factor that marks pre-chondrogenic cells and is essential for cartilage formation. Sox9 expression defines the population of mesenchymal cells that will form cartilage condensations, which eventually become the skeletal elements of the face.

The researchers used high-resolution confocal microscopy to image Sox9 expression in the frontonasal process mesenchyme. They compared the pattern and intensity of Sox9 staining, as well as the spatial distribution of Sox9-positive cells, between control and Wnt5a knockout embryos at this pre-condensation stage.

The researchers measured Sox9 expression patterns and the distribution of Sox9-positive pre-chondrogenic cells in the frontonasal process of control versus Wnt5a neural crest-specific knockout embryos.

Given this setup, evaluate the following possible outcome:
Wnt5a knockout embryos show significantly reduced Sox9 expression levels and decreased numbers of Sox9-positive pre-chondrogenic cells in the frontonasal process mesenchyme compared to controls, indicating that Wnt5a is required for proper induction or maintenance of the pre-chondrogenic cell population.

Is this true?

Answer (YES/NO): NO